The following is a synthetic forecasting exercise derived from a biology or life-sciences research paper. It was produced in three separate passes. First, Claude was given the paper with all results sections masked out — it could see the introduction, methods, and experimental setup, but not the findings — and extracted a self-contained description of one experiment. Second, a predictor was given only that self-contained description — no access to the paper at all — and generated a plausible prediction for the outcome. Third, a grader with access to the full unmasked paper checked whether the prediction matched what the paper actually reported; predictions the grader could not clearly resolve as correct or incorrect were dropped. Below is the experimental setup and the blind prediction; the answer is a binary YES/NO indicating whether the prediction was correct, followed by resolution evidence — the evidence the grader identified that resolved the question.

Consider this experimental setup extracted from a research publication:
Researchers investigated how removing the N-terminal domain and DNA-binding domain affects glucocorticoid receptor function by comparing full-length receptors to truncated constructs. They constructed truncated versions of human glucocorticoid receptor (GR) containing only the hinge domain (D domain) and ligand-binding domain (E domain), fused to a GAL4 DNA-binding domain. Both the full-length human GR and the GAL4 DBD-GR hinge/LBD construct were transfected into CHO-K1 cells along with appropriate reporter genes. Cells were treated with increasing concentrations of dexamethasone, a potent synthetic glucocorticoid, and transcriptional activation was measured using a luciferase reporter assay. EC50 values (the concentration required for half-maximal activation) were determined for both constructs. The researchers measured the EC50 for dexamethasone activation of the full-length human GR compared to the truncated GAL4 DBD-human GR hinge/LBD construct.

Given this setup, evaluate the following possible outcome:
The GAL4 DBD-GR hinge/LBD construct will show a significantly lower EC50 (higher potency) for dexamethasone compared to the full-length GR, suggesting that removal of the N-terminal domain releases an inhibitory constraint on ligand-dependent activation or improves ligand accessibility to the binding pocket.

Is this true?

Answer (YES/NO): NO